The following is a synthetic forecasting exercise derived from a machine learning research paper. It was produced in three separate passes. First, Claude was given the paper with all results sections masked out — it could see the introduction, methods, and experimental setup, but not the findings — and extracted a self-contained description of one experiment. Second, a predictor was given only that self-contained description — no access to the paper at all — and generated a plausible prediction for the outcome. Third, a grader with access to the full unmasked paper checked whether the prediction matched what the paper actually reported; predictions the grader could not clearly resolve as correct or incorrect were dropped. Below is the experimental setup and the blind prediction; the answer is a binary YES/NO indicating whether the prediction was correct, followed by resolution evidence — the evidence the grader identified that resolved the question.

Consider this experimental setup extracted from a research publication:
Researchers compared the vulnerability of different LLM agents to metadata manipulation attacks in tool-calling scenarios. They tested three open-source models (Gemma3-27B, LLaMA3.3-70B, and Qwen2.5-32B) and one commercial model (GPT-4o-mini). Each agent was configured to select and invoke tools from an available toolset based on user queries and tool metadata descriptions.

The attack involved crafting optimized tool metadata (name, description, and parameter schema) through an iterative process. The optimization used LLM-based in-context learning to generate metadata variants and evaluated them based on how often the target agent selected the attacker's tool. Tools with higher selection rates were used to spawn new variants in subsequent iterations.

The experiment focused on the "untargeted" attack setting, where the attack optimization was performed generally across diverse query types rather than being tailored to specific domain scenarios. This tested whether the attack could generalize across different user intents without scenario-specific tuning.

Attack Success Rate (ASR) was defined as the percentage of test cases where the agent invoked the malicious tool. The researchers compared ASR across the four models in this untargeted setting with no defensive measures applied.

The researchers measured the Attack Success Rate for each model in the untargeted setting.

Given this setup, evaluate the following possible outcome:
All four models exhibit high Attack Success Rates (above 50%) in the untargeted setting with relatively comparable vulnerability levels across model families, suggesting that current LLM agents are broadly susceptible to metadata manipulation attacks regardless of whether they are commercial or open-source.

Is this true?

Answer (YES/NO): NO